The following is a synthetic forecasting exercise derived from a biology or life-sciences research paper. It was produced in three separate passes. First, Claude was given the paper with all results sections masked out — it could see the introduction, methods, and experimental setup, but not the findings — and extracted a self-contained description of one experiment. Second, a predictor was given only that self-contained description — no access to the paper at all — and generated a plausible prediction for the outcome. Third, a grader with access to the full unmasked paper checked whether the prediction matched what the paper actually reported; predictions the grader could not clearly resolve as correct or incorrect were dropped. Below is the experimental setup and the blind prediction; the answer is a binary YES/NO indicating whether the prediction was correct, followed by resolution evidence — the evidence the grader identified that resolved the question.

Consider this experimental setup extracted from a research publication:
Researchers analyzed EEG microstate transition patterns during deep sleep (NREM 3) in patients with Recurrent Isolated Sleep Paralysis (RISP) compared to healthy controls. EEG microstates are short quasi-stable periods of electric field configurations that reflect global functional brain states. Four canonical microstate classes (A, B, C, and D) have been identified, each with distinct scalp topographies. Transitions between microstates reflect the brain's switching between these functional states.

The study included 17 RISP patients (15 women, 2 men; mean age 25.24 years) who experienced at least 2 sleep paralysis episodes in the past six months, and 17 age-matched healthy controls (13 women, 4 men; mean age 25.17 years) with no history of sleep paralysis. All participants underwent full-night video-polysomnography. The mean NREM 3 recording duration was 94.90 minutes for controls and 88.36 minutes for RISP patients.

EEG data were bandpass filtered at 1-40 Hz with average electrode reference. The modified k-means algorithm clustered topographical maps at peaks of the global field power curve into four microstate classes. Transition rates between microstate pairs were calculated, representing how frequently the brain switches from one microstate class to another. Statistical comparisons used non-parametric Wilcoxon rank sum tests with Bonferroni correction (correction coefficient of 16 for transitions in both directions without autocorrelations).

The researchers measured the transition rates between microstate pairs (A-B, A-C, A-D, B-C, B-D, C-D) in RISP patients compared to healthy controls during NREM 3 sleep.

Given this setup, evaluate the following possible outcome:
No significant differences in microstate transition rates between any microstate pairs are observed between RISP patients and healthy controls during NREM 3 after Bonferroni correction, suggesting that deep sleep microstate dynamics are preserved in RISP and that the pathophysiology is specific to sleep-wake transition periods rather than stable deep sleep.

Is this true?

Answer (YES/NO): NO